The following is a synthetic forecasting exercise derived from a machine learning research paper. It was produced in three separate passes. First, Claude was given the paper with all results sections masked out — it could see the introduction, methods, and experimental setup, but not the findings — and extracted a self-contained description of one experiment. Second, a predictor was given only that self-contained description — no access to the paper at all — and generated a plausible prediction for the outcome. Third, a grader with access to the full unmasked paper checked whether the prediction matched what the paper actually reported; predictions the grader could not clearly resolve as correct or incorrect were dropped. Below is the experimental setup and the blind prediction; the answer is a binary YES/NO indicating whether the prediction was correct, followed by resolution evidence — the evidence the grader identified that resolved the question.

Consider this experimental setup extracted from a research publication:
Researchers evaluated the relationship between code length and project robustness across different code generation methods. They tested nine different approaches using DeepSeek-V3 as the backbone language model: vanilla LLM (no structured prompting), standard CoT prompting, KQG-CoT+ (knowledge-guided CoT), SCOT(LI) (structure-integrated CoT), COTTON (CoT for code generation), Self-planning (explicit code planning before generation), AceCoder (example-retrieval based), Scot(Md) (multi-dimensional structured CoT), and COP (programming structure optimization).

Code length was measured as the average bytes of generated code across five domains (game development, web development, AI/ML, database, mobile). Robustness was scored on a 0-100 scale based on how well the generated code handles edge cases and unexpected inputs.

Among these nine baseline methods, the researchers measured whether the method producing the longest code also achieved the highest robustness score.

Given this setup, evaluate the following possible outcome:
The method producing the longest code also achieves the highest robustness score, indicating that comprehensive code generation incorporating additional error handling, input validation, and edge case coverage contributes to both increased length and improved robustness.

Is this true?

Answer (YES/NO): NO